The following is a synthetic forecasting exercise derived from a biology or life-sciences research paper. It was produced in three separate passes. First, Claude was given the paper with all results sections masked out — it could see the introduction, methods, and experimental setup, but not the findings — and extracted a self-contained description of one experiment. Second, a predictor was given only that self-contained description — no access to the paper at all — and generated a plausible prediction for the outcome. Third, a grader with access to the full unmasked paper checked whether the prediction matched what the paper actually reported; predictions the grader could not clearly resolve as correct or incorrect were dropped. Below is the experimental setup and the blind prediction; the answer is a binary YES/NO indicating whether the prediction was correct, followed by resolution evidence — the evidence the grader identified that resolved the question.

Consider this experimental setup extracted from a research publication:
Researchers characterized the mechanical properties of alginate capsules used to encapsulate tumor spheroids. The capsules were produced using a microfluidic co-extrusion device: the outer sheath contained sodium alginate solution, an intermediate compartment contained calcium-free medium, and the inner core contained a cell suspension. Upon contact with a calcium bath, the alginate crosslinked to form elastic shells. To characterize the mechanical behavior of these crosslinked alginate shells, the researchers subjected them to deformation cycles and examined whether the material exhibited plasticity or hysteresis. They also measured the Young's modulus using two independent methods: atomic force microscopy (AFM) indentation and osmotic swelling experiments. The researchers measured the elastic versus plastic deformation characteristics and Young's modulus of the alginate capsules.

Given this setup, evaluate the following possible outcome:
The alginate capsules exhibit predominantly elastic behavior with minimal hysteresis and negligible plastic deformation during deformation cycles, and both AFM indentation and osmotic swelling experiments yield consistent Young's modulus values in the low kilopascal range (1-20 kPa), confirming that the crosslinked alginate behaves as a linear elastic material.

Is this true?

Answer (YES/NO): NO